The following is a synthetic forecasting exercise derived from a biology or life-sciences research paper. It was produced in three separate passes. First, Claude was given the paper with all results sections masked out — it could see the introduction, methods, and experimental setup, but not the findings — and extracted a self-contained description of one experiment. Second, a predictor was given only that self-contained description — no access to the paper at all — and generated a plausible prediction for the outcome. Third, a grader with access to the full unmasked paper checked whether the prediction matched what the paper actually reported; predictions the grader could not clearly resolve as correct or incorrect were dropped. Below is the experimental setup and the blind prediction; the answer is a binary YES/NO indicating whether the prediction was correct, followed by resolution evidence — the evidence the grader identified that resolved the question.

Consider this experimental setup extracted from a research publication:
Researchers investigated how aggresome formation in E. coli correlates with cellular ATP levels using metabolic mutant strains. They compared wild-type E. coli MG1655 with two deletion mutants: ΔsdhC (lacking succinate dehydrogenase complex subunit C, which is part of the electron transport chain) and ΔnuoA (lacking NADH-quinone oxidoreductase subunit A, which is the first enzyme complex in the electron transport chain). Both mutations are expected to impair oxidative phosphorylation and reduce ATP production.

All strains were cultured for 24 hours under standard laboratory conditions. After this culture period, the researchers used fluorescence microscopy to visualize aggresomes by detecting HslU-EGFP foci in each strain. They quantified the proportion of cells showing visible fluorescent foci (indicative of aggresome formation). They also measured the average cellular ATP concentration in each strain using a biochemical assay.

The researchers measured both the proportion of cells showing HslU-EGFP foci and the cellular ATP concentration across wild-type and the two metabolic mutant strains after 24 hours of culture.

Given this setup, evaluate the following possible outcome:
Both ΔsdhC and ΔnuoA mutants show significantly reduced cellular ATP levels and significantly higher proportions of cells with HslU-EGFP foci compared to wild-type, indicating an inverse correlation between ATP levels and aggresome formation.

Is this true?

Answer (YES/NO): NO